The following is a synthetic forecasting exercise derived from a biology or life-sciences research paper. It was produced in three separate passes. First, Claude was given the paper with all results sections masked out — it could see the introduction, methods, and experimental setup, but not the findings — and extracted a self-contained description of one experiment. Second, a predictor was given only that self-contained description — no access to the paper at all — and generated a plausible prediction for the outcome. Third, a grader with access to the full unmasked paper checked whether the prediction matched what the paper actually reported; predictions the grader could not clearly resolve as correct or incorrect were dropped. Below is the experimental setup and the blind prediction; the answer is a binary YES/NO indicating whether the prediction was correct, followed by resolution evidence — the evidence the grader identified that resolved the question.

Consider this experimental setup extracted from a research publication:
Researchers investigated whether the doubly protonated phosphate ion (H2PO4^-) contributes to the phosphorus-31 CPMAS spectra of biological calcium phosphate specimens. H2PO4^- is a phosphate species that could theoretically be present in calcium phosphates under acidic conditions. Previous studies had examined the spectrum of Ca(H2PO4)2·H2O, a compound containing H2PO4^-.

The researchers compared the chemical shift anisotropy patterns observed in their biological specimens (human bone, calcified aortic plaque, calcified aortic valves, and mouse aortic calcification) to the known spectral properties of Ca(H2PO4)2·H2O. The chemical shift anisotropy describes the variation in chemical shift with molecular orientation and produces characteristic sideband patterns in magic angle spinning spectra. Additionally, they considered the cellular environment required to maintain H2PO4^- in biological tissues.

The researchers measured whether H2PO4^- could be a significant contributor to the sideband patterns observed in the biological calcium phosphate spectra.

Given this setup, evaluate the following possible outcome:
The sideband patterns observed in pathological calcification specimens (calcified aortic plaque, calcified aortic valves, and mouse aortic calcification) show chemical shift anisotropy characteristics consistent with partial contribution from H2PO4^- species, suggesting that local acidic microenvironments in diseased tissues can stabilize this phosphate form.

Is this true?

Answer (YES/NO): NO